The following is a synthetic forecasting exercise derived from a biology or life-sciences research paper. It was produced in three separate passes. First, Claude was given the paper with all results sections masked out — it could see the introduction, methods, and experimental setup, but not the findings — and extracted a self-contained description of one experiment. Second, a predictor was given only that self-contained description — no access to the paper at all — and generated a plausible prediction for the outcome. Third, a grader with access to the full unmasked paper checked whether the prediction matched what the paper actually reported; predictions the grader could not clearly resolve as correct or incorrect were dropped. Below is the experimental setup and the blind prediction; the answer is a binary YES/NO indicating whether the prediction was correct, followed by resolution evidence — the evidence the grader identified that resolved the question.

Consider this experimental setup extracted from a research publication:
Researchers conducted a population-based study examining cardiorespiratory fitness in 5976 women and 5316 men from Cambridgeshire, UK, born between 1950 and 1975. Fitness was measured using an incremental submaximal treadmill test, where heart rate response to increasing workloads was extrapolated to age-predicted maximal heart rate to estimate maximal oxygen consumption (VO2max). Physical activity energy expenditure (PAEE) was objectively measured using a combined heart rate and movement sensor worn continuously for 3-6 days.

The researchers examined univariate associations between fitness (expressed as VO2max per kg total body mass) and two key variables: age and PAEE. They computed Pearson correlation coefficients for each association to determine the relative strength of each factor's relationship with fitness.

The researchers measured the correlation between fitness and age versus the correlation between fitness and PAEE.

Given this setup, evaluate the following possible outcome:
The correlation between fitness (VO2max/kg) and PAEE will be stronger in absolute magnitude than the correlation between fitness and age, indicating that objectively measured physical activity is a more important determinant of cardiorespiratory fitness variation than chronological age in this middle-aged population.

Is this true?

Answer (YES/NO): YES